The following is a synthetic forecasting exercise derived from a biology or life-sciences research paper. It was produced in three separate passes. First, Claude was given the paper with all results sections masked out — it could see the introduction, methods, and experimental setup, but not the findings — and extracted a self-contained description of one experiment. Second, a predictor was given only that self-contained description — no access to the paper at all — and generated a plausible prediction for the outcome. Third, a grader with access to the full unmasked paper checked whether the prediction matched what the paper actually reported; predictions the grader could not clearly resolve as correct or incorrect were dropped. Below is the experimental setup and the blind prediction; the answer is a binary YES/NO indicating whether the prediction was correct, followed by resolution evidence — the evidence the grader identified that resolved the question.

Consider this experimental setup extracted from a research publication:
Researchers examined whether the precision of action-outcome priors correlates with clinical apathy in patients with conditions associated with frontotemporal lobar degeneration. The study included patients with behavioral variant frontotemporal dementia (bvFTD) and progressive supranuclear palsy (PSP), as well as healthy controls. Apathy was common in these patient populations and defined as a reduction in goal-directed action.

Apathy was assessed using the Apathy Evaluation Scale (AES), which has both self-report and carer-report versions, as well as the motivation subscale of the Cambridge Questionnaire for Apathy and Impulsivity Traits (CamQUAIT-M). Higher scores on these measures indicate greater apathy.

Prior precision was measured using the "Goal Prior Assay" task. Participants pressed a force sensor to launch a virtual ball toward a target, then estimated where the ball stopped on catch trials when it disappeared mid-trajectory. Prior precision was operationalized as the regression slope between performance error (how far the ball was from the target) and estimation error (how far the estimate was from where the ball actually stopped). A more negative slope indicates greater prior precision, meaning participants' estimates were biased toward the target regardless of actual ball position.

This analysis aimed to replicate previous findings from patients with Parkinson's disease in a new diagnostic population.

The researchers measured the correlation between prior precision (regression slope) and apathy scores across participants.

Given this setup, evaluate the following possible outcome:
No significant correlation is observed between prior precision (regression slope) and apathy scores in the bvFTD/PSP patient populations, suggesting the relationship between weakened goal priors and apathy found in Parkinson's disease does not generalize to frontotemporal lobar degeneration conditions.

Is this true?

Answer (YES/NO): NO